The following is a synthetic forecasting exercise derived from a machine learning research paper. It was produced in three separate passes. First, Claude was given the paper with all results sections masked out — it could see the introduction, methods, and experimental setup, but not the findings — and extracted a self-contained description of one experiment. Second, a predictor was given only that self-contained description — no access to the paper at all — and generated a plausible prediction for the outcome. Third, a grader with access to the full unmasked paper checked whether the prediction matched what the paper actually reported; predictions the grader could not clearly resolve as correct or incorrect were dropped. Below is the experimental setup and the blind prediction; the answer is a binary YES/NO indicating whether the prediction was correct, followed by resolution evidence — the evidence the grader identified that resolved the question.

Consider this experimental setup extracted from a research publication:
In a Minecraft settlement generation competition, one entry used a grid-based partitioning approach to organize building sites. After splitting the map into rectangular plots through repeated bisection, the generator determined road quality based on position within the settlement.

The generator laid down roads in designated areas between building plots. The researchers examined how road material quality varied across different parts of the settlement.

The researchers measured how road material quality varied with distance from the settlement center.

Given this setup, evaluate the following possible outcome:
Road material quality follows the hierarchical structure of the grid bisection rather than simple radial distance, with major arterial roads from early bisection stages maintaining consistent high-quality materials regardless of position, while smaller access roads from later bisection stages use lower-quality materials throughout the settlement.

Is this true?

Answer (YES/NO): NO